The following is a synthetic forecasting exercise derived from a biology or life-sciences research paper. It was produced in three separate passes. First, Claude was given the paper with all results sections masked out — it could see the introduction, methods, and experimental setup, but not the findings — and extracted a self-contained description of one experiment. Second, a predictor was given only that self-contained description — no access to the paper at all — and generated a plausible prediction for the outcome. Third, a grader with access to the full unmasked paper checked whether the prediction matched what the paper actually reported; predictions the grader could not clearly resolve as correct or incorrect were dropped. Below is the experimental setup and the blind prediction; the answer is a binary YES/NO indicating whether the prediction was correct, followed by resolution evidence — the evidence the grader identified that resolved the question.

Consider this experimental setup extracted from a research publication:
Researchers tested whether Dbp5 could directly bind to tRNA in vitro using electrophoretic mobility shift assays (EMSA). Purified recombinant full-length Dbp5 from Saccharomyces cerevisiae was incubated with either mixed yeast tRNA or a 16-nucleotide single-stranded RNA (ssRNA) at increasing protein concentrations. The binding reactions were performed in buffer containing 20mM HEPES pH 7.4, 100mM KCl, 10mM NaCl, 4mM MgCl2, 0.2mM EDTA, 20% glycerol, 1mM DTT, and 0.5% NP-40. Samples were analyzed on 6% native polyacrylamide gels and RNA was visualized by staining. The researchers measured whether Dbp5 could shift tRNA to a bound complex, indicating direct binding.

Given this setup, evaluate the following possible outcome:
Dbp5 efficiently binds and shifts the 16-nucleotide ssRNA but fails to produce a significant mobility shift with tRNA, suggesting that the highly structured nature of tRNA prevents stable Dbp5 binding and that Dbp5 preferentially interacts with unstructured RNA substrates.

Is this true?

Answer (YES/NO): NO